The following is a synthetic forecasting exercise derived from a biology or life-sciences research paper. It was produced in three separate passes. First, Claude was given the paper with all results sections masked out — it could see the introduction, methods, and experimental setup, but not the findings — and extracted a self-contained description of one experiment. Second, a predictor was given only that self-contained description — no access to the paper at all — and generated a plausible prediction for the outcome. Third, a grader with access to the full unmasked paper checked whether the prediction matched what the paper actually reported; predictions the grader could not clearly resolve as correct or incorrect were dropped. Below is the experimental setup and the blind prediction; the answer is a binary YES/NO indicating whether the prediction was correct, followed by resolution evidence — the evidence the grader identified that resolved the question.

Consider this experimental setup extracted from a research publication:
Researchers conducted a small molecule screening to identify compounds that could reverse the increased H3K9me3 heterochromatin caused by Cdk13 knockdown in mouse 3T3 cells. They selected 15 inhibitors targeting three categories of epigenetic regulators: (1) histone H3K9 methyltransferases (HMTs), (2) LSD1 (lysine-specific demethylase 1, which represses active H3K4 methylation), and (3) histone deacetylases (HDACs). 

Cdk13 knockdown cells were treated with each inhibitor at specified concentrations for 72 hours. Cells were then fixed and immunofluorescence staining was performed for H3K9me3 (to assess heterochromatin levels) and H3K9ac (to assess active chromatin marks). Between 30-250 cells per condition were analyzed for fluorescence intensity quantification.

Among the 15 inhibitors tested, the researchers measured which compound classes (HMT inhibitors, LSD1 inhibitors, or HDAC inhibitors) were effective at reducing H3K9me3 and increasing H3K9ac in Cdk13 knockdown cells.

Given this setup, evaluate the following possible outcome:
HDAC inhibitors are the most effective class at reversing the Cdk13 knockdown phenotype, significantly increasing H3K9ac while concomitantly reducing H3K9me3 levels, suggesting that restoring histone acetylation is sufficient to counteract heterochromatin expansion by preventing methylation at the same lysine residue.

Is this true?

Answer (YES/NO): NO